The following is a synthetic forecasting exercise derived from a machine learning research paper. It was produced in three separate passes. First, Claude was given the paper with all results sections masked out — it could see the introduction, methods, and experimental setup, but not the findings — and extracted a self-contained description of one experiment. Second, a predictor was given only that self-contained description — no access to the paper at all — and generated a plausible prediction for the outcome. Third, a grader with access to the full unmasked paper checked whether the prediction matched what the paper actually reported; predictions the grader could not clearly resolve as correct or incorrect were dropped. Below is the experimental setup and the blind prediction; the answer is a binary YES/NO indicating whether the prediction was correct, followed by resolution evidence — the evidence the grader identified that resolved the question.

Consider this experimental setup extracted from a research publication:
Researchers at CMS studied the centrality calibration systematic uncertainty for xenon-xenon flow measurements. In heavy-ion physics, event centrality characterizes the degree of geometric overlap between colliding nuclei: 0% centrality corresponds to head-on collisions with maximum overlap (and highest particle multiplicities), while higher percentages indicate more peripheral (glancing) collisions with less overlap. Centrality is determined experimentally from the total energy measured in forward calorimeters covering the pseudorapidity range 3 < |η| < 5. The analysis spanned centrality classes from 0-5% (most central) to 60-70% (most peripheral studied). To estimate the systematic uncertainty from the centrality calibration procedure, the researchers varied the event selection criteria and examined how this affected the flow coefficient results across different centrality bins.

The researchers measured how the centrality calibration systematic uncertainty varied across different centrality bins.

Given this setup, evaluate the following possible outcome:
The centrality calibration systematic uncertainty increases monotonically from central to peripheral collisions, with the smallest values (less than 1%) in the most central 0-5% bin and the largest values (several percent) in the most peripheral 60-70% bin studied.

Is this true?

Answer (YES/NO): YES